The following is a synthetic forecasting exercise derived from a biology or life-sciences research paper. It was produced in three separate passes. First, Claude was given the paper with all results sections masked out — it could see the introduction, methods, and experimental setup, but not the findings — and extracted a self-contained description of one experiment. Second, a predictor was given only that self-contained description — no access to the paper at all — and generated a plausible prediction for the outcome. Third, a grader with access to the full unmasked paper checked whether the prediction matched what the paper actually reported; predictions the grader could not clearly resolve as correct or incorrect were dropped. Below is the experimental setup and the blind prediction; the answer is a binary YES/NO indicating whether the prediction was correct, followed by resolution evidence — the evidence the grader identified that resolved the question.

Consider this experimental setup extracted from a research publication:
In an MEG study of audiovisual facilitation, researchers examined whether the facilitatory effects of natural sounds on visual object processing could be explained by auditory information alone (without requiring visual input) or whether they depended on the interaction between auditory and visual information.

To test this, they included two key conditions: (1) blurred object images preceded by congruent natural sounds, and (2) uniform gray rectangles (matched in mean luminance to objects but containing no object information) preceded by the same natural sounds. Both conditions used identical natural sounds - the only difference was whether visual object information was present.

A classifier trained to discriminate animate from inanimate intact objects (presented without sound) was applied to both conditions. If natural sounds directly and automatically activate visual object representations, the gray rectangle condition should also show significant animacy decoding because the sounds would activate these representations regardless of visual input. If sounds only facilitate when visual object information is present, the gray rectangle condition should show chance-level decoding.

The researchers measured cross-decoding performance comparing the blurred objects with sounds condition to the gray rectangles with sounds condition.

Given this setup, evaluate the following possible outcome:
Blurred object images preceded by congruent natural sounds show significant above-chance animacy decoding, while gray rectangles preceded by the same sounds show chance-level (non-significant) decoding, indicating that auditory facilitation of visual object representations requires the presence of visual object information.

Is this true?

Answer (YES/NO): YES